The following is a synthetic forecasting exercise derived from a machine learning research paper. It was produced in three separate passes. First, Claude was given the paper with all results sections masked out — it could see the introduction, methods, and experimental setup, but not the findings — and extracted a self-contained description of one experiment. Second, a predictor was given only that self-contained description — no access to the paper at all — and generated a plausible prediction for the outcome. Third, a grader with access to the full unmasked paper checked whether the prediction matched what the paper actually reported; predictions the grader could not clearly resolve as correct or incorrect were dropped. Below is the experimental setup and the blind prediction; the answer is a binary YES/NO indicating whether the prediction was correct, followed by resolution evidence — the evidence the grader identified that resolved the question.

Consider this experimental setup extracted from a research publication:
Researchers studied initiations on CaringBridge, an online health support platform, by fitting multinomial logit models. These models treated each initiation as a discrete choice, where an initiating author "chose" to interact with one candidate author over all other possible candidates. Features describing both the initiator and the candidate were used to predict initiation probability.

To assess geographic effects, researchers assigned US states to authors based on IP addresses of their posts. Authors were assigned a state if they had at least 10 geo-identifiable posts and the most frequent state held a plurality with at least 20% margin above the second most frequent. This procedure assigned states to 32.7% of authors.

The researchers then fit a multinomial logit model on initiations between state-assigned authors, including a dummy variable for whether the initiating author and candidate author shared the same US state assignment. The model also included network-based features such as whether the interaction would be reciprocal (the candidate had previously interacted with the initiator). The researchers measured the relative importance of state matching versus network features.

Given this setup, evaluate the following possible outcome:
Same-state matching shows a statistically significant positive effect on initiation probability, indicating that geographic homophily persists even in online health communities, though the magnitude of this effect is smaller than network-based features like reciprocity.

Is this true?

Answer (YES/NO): YES